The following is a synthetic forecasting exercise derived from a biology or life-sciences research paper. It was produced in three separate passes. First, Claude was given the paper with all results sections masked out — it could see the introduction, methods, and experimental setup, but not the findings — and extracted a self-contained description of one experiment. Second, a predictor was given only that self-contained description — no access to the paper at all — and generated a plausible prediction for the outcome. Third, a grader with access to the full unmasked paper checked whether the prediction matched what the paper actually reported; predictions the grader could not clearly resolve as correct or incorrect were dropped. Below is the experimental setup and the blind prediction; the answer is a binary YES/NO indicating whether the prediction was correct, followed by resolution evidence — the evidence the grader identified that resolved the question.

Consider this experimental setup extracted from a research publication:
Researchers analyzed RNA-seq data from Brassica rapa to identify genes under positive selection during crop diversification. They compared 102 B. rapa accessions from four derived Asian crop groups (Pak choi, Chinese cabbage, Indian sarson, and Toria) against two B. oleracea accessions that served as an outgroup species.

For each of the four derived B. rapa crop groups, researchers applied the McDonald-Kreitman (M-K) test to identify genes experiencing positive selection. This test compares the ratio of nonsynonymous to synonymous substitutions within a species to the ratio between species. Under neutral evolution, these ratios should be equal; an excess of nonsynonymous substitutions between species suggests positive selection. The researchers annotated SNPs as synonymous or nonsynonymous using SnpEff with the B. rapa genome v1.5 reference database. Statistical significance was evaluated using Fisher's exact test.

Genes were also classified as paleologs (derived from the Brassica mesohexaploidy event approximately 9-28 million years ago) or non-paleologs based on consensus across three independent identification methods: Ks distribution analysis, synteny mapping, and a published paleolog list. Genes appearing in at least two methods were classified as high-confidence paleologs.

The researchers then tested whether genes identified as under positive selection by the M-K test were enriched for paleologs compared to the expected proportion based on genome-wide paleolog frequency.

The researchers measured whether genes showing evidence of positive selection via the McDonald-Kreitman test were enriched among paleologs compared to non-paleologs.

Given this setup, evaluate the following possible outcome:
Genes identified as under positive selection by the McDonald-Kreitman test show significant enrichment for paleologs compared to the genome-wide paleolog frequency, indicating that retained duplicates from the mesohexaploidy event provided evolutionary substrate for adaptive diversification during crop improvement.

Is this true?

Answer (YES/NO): YES